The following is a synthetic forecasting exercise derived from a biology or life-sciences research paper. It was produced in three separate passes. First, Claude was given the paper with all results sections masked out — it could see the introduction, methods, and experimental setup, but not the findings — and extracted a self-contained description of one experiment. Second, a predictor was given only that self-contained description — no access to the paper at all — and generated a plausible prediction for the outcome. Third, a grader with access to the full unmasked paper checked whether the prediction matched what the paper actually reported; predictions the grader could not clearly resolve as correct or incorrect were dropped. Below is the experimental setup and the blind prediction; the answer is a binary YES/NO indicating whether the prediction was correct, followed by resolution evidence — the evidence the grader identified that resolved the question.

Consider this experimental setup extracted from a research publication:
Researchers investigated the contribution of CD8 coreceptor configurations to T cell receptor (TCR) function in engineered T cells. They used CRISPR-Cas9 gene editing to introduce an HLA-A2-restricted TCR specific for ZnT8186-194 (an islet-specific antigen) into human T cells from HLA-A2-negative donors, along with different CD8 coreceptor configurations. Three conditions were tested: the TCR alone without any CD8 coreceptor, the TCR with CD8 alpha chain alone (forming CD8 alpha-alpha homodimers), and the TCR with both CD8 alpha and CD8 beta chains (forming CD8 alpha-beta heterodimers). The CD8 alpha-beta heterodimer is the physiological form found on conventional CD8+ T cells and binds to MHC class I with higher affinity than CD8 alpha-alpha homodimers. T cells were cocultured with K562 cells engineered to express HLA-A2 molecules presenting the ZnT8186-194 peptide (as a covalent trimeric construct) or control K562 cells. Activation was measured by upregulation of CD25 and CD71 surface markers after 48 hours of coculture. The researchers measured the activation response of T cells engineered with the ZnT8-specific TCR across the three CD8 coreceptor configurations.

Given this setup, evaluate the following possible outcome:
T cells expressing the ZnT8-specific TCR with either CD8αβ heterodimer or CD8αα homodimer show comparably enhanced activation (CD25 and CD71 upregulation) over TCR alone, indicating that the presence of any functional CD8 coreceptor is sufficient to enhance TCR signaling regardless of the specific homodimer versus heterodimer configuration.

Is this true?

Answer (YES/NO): NO